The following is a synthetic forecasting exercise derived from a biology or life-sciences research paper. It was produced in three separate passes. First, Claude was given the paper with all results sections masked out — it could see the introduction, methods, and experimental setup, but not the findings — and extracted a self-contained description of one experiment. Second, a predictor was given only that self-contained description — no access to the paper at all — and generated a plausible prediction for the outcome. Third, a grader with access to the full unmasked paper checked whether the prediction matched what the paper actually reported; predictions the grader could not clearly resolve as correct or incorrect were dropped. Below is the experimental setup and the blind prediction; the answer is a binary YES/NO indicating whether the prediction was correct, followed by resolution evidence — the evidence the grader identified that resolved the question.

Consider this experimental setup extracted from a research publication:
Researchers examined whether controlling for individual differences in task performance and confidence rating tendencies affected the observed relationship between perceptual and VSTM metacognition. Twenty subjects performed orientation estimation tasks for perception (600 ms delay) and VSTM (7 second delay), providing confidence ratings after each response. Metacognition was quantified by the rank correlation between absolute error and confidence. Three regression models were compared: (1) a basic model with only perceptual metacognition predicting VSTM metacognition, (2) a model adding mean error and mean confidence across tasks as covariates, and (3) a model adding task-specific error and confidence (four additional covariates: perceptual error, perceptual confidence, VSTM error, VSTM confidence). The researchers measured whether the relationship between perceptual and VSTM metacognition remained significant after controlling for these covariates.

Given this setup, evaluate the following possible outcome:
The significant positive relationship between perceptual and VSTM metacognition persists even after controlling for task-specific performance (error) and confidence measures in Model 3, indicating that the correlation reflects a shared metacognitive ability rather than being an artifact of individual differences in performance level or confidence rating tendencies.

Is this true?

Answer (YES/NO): YES